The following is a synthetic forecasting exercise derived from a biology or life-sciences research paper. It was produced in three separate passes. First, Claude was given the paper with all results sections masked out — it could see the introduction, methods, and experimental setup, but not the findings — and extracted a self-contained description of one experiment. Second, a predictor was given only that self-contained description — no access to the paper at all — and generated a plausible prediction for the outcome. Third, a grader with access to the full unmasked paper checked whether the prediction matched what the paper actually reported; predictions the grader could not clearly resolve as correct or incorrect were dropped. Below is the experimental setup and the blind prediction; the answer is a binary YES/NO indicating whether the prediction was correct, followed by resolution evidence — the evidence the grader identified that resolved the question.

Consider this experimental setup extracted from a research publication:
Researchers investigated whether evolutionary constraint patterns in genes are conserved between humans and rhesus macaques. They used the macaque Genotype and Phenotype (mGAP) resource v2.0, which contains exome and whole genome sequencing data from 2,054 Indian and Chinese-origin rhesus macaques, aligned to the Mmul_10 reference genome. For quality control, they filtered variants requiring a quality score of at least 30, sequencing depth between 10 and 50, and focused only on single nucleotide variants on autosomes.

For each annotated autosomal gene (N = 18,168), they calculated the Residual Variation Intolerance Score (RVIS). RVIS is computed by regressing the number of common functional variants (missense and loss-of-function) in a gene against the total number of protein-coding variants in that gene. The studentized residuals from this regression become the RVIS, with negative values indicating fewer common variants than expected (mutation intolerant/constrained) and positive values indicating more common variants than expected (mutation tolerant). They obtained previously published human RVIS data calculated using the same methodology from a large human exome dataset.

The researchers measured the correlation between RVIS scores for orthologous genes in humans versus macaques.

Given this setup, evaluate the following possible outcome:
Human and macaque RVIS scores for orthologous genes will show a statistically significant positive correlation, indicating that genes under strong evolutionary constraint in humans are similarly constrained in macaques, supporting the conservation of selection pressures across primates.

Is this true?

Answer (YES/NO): YES